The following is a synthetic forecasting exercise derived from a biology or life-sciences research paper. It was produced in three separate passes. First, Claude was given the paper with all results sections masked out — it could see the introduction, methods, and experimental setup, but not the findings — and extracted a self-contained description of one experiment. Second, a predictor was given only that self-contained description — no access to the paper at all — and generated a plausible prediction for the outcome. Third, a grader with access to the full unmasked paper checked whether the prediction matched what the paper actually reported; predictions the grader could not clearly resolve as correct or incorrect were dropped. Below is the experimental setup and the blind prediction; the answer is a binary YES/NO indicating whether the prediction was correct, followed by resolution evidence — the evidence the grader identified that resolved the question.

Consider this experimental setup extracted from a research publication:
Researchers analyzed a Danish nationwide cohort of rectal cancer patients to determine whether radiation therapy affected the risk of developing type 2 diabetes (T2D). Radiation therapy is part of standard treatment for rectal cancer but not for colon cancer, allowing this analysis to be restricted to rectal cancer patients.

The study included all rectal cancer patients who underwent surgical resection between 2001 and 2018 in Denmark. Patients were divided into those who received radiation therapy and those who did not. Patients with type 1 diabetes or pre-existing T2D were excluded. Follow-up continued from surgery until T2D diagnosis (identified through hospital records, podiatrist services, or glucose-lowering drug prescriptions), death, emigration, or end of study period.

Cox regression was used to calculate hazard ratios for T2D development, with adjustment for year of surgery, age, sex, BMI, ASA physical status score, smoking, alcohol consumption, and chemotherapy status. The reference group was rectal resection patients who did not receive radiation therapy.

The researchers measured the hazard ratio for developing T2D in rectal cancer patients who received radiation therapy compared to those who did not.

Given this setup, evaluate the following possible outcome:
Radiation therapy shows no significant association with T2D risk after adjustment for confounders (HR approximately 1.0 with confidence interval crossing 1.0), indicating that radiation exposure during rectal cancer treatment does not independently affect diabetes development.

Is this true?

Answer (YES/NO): YES